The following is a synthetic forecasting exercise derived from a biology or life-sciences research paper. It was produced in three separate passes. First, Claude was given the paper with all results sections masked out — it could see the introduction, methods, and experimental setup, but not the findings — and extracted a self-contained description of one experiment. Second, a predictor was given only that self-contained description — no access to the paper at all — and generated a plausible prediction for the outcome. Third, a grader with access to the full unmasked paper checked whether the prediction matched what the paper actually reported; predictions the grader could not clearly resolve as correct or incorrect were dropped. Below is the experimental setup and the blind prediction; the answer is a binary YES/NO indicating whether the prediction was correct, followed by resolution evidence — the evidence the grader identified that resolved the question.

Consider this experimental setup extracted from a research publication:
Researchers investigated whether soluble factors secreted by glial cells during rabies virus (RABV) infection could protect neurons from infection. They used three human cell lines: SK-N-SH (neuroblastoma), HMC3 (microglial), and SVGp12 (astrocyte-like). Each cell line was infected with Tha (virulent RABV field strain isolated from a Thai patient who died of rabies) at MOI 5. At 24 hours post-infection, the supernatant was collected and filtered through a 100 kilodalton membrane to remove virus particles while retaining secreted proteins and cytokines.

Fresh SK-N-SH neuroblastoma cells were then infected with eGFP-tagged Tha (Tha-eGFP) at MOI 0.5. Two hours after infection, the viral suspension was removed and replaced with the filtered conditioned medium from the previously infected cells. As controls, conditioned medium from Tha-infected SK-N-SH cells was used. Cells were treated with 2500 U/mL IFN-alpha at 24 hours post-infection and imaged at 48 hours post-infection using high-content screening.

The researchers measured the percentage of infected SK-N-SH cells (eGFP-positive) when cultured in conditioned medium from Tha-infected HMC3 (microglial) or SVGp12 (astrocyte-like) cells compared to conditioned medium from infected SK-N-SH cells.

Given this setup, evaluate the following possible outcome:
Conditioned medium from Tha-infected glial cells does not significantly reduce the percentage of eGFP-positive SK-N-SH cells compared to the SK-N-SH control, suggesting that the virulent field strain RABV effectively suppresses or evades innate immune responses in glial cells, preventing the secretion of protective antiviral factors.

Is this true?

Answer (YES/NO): NO